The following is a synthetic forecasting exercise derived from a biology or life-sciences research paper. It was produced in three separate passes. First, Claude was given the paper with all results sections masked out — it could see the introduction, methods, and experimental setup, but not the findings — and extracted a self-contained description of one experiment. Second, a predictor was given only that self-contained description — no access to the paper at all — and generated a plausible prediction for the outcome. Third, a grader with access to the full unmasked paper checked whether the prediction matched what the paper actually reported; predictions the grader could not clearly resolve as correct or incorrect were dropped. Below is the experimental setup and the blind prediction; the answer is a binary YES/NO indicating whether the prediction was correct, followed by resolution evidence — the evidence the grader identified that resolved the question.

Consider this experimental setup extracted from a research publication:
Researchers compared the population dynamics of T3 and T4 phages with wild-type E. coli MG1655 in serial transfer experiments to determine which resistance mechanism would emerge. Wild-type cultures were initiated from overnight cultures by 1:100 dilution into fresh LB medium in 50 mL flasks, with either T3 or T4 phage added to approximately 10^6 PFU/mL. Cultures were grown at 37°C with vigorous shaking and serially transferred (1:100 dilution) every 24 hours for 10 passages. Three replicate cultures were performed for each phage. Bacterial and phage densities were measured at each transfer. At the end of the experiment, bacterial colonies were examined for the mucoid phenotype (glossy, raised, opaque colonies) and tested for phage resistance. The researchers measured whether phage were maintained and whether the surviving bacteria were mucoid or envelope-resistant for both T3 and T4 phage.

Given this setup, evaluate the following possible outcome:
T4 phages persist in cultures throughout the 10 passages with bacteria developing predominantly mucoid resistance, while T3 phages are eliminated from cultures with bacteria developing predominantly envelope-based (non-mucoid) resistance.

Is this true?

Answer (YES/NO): NO